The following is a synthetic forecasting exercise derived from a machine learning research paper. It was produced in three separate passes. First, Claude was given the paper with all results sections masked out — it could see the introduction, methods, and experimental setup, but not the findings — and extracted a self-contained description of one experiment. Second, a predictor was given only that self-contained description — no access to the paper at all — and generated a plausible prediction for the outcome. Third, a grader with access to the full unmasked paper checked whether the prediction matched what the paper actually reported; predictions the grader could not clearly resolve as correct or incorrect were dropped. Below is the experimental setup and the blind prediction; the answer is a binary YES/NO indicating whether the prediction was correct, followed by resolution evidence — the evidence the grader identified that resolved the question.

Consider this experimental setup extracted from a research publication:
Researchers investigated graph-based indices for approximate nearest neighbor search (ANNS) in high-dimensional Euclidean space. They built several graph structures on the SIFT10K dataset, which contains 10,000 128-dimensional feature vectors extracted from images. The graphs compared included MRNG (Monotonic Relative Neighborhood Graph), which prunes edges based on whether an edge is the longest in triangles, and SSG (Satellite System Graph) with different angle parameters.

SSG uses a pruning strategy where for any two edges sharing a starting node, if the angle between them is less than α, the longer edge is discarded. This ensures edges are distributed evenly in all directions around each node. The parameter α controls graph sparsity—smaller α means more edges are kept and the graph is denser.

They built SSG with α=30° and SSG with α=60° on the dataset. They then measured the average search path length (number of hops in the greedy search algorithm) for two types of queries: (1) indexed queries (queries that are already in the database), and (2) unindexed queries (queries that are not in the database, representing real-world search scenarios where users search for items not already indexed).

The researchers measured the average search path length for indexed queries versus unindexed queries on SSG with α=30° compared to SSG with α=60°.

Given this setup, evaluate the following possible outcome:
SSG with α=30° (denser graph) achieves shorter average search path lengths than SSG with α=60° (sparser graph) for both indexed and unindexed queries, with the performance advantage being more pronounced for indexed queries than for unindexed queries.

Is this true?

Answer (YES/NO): NO